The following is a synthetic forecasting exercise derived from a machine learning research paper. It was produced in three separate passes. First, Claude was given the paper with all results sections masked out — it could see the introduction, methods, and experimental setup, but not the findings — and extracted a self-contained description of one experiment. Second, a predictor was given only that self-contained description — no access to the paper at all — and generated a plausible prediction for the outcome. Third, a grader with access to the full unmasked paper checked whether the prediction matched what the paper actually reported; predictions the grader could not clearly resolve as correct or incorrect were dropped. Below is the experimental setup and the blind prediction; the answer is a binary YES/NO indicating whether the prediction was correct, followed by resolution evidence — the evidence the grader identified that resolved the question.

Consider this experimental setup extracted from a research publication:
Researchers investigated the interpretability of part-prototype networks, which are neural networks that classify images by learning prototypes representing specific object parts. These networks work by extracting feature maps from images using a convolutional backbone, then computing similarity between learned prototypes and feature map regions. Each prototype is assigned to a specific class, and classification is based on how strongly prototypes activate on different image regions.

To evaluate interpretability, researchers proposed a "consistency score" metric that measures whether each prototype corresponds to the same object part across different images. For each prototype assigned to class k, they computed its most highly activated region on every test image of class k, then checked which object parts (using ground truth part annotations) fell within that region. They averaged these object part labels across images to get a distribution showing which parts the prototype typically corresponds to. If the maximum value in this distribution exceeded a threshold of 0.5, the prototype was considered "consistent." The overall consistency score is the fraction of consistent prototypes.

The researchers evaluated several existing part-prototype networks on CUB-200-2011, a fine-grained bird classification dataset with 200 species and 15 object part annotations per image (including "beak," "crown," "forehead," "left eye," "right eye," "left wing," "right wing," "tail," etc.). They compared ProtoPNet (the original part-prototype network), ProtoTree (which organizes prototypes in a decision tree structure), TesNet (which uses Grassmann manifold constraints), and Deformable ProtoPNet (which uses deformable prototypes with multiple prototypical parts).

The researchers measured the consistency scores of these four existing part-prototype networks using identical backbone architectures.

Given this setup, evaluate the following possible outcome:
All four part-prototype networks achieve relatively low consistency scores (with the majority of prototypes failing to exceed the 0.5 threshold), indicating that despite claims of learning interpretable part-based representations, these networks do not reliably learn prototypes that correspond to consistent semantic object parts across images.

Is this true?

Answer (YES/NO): YES